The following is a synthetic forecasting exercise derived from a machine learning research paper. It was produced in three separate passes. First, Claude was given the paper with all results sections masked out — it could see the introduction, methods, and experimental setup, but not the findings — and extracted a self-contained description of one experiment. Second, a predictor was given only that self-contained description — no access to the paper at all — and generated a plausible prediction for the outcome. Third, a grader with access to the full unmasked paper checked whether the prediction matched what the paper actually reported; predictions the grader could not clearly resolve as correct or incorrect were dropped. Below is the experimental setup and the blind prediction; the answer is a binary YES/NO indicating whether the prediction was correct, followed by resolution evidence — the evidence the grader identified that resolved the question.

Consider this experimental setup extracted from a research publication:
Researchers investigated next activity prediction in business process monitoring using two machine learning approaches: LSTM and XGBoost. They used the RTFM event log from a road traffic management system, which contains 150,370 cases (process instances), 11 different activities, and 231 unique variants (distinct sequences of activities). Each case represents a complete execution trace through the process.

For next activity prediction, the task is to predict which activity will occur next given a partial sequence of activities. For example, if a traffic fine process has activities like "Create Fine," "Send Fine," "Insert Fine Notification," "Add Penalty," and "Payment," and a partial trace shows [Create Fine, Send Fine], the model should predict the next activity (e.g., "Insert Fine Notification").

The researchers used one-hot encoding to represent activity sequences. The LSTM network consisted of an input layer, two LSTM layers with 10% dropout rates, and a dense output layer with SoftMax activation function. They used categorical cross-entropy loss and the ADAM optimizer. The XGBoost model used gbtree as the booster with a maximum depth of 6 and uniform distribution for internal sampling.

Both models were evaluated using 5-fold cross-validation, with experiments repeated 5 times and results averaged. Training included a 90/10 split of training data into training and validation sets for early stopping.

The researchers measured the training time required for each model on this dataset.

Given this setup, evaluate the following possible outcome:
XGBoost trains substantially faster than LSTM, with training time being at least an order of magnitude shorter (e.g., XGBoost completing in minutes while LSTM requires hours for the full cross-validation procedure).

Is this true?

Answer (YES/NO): NO